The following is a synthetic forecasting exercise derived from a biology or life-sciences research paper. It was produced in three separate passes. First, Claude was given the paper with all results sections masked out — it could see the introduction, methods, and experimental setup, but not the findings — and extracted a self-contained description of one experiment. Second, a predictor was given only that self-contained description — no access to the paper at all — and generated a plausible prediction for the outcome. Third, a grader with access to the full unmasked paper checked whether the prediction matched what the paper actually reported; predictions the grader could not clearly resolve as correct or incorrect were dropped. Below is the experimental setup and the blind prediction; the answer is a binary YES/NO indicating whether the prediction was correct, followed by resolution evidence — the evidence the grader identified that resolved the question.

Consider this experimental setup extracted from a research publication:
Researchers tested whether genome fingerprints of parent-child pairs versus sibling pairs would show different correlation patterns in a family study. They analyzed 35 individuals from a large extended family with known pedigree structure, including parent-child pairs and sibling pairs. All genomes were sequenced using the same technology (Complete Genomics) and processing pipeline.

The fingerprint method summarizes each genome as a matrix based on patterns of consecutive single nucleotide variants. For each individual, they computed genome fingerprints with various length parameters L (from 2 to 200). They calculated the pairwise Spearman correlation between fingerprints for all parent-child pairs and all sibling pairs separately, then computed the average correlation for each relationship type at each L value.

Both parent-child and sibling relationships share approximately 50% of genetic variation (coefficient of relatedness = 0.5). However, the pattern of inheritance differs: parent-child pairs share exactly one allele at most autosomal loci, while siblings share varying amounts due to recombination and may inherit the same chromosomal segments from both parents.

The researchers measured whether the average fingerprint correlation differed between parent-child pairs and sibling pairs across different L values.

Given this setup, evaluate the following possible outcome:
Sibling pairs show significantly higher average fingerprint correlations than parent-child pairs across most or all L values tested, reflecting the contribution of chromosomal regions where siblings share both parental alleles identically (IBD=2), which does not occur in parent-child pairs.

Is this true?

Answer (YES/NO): YES